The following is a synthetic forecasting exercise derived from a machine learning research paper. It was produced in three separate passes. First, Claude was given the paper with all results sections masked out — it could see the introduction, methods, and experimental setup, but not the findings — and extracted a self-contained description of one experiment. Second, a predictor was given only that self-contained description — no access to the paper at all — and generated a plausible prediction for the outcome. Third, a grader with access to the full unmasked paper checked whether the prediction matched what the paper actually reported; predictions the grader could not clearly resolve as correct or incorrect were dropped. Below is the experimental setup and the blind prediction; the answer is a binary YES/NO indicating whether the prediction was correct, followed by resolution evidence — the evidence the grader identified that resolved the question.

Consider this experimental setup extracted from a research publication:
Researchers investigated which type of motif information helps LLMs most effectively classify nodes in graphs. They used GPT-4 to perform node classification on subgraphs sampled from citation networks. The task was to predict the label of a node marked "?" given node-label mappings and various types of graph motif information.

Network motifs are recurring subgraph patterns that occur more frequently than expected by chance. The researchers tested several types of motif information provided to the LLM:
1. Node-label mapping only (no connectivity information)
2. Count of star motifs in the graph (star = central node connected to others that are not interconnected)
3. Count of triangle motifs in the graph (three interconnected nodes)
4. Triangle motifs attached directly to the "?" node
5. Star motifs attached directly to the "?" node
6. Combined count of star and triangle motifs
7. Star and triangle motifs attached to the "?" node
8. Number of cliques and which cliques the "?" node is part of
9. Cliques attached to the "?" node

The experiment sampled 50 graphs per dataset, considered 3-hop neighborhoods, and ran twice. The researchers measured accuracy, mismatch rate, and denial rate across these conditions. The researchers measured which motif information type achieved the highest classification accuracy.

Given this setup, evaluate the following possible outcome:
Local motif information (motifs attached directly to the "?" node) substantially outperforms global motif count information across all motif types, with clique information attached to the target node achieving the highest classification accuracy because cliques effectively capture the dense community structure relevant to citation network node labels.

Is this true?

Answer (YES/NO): NO